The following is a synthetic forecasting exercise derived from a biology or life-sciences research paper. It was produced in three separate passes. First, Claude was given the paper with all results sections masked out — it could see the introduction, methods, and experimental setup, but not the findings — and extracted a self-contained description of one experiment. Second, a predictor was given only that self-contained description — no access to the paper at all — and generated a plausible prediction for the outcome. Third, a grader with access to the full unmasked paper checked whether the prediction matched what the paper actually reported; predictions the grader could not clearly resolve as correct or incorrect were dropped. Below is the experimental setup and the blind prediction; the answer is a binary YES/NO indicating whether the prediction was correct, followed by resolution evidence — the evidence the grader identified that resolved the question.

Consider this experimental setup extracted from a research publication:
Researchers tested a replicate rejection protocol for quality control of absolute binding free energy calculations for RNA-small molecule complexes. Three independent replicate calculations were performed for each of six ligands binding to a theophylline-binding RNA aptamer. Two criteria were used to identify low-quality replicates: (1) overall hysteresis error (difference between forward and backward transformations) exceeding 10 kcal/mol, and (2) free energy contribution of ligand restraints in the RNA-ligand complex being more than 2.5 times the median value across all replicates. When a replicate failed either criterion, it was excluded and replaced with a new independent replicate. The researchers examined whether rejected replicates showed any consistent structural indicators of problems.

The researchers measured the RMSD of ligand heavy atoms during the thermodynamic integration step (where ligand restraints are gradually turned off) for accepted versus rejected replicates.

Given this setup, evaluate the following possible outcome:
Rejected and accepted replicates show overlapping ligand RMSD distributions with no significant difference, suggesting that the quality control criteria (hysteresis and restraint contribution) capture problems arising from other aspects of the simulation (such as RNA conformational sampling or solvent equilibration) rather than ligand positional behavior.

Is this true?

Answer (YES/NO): NO